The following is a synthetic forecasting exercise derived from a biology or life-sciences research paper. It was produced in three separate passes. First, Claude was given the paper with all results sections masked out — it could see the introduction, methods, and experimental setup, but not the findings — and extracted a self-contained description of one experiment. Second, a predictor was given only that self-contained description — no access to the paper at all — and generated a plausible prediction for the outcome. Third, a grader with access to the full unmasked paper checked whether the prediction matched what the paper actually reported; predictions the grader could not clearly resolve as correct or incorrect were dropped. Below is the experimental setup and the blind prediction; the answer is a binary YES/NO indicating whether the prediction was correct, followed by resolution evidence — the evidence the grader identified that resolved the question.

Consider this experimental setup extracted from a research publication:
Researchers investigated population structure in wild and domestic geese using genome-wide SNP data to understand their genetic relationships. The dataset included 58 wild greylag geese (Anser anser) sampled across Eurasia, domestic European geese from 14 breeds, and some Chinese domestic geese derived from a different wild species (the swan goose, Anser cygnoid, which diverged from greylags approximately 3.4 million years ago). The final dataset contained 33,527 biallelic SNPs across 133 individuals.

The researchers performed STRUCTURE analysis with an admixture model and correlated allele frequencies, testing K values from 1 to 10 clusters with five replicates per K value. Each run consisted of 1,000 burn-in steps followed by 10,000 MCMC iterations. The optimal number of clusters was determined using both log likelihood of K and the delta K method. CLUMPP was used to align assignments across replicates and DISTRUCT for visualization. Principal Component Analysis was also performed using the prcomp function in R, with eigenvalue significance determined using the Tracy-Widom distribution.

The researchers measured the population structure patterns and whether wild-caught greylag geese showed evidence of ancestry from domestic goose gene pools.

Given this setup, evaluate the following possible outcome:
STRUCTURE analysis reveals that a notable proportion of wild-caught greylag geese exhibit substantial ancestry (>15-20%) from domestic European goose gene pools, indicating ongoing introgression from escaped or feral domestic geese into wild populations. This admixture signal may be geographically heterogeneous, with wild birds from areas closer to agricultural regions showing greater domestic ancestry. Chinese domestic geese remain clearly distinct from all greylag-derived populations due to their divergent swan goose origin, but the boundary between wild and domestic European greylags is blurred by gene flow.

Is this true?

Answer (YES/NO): NO